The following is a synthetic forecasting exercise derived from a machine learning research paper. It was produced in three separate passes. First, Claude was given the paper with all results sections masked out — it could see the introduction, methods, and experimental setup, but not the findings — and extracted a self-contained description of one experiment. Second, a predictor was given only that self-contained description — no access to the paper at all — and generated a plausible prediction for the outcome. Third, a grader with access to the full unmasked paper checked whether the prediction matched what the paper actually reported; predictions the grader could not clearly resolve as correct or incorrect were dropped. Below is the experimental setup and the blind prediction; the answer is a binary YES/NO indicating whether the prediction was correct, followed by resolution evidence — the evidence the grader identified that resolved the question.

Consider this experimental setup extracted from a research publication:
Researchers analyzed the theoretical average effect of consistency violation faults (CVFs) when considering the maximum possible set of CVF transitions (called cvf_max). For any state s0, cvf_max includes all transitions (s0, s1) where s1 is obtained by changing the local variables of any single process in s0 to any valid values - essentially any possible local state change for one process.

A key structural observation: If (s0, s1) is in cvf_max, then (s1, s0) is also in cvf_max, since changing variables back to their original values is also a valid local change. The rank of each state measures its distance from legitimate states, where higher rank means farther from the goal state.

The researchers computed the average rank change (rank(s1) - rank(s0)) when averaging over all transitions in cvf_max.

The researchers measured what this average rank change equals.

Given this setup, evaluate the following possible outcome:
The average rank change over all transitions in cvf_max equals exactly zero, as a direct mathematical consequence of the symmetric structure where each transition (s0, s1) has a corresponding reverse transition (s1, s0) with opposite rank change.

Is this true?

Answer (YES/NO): YES